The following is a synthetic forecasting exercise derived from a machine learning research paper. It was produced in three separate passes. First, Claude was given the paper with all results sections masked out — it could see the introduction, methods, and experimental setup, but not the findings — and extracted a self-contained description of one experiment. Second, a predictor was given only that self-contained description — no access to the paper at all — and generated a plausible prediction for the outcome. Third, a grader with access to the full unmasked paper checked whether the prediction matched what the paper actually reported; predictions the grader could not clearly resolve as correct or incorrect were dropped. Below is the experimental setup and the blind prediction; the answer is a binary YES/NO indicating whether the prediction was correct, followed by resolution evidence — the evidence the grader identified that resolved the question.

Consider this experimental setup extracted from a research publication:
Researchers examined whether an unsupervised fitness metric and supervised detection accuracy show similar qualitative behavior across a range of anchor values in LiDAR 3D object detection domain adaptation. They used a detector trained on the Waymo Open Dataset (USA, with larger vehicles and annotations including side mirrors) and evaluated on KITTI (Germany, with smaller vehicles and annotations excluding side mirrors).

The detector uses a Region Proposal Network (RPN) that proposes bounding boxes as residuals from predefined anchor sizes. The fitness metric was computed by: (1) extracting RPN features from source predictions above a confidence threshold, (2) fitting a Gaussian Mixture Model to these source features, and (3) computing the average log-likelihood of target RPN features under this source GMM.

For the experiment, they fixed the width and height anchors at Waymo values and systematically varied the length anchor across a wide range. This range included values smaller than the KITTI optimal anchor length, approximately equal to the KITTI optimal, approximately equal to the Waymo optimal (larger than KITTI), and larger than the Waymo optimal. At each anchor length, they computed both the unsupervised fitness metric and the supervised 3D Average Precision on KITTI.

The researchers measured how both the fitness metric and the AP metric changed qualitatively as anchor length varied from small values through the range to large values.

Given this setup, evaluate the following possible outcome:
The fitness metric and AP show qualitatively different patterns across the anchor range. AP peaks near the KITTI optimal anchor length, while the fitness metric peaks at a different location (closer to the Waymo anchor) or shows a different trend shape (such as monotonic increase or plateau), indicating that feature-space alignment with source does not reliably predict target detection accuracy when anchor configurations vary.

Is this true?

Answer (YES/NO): NO